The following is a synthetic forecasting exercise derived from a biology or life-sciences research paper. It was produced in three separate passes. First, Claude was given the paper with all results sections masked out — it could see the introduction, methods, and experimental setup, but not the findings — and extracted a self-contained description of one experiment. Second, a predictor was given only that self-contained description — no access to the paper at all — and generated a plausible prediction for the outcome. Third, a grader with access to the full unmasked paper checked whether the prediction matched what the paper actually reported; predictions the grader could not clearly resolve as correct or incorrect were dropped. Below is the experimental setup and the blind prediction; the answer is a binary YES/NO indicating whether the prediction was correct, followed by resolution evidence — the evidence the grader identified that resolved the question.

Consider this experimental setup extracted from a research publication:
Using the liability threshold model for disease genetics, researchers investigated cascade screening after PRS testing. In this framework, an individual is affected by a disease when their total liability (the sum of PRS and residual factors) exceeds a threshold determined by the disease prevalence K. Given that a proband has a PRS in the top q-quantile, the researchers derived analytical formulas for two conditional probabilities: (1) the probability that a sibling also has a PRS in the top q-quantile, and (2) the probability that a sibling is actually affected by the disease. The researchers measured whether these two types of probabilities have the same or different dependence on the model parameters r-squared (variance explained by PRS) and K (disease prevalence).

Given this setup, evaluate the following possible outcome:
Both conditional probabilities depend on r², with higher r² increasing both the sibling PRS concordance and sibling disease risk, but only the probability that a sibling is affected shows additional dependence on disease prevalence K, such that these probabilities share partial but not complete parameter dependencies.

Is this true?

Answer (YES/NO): NO